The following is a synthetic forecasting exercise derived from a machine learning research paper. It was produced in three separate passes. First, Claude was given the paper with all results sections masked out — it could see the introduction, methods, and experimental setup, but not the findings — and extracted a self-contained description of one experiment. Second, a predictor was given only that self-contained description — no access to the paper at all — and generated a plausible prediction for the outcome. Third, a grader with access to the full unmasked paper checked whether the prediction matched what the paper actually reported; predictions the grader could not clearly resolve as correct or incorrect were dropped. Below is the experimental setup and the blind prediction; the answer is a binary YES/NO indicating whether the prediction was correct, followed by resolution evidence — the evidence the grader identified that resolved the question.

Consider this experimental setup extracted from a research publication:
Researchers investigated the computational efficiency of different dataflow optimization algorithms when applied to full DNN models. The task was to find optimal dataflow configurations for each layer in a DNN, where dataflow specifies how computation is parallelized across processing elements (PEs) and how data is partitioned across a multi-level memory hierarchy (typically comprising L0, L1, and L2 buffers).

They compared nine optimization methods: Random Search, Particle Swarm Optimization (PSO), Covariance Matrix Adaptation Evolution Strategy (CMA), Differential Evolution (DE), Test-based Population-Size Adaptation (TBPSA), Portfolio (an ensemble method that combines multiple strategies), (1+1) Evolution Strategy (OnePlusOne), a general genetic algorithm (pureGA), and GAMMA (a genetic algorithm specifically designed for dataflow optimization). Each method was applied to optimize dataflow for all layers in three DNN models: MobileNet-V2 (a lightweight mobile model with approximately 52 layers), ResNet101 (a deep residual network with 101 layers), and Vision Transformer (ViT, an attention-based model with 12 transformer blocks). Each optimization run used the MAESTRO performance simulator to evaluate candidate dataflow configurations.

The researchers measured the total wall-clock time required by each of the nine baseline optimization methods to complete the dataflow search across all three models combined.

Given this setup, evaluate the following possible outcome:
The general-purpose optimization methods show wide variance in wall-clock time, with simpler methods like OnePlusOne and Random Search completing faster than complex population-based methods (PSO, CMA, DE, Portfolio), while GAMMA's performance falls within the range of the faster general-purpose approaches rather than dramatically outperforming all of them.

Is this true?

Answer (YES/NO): NO